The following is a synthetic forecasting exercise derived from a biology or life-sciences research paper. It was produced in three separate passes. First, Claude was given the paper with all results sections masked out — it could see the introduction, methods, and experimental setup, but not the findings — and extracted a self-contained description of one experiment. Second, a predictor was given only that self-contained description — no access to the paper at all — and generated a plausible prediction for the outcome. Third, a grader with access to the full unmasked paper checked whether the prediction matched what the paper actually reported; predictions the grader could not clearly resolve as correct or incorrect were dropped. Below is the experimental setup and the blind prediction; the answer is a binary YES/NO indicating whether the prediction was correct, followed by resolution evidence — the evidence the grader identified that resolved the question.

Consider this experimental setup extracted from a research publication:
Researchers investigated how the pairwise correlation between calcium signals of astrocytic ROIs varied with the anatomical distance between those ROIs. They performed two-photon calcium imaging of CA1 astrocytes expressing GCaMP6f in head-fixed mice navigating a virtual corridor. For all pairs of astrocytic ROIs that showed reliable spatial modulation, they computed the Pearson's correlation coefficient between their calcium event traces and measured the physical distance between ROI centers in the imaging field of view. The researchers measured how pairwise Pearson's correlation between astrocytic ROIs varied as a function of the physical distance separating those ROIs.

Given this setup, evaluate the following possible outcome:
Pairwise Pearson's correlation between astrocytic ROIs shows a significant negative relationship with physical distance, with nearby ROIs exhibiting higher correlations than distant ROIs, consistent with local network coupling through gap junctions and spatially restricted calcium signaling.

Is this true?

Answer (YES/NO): NO